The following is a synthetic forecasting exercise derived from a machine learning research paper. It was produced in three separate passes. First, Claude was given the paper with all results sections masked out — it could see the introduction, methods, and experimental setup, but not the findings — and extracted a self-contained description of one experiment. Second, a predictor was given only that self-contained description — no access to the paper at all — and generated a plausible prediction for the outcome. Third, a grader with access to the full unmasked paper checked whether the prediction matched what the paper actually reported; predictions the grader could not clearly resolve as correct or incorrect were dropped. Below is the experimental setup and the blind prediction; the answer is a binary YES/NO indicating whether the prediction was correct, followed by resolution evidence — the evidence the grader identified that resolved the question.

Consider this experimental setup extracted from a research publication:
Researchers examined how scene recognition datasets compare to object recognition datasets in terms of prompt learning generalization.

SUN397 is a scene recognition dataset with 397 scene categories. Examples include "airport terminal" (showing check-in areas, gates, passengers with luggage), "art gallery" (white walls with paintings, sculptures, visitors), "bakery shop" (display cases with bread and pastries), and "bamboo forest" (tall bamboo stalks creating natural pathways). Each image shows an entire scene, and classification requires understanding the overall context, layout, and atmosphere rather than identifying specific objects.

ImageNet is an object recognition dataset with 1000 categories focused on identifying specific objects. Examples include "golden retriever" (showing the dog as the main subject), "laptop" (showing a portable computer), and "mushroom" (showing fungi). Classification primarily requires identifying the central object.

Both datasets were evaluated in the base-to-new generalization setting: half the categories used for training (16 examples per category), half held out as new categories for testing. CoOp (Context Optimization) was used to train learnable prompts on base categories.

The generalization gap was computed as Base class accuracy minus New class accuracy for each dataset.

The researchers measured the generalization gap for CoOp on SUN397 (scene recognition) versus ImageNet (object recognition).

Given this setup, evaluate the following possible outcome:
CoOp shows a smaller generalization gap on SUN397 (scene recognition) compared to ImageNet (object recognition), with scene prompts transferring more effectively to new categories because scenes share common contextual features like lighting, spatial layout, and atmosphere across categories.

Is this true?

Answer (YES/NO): NO